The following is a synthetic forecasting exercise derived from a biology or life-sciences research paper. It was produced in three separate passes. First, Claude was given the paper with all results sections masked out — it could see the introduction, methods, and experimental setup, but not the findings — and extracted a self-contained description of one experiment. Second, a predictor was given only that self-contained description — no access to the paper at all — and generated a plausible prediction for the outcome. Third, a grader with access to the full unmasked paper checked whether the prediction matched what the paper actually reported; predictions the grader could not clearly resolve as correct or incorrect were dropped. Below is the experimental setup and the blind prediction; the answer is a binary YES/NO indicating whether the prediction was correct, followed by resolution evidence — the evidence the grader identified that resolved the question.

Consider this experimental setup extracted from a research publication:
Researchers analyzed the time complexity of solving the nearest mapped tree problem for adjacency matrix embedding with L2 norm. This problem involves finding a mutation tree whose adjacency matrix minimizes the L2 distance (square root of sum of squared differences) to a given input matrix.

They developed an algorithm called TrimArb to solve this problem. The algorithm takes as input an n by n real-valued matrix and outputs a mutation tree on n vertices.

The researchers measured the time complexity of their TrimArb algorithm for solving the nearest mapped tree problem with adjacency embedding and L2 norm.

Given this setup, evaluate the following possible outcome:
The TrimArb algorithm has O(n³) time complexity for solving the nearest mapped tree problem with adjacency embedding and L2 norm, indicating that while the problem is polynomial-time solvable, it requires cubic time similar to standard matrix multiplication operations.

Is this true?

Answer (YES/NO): YES